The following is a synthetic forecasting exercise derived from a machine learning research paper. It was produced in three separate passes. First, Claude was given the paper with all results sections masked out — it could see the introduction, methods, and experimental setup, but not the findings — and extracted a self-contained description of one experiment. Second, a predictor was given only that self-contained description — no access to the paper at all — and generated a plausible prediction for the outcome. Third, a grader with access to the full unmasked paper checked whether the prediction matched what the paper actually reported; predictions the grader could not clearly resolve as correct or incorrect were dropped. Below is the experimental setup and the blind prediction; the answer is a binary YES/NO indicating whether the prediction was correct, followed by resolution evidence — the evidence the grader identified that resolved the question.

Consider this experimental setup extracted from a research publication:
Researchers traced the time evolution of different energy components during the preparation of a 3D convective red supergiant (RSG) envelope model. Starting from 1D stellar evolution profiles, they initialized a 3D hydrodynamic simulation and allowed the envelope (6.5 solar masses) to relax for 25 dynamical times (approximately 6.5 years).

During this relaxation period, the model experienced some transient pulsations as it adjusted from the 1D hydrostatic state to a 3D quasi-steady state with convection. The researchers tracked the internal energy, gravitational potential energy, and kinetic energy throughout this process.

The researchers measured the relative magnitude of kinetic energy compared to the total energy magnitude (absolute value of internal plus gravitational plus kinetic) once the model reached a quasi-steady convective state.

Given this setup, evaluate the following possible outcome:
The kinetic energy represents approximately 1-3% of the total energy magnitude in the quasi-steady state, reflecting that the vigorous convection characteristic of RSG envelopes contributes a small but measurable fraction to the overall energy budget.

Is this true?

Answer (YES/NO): NO